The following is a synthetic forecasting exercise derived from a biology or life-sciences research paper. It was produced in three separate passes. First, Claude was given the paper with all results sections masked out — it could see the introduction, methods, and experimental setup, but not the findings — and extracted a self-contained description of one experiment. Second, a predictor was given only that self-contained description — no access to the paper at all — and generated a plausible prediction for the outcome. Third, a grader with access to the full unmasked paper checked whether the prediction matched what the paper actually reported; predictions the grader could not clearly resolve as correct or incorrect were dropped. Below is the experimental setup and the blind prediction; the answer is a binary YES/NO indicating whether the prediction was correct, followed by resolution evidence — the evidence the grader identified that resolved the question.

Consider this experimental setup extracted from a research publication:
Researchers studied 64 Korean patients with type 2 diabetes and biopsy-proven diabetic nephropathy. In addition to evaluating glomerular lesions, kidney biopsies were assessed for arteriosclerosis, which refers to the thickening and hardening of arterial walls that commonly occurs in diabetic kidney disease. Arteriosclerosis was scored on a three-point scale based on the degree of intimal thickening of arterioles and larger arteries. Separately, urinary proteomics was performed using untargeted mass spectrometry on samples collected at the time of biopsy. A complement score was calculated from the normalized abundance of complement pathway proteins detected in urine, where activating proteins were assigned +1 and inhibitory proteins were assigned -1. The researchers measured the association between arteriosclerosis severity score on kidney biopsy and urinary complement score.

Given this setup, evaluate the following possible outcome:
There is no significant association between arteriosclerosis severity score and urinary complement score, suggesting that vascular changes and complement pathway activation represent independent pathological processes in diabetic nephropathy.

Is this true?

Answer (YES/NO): YES